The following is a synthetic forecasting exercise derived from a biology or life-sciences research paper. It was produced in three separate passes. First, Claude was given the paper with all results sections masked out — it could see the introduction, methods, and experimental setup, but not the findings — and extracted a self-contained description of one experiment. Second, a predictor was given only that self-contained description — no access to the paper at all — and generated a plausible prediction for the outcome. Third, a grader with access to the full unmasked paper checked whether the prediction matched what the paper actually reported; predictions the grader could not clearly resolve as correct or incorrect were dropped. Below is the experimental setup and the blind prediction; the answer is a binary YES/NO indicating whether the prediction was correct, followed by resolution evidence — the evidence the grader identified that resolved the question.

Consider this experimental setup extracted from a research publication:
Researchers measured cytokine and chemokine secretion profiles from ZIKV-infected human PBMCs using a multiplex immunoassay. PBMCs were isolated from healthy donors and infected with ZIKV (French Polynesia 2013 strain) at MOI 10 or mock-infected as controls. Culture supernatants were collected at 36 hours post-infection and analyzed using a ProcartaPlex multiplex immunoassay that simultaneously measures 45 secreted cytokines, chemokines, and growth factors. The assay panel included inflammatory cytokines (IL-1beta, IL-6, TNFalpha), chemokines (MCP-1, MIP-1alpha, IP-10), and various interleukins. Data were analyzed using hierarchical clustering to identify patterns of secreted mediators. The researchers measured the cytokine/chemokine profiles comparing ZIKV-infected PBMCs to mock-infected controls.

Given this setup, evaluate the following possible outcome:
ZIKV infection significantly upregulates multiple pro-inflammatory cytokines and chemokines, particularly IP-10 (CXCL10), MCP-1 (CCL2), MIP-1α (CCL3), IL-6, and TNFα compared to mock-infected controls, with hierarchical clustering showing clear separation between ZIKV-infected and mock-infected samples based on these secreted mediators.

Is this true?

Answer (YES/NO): NO